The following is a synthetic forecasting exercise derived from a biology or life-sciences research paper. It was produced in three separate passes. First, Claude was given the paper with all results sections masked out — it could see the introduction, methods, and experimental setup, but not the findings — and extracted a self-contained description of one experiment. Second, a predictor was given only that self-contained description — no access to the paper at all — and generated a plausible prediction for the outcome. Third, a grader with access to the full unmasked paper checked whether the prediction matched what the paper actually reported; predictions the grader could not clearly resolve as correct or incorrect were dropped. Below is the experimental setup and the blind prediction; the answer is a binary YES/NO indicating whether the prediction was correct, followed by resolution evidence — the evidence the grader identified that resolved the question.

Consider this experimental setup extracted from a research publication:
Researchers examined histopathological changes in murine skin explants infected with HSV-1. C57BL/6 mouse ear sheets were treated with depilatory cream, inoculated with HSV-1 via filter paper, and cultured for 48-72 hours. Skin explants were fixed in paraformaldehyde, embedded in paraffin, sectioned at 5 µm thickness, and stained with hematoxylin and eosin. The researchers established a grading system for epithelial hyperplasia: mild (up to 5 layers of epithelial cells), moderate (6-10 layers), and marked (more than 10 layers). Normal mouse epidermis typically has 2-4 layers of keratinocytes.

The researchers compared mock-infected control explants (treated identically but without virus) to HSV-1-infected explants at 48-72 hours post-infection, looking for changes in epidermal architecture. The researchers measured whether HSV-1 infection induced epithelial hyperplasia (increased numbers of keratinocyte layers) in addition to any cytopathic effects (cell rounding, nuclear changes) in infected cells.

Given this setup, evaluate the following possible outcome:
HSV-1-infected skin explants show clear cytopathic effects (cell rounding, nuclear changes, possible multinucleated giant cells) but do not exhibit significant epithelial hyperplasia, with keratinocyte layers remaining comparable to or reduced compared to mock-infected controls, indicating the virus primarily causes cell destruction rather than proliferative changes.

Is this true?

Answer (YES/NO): NO